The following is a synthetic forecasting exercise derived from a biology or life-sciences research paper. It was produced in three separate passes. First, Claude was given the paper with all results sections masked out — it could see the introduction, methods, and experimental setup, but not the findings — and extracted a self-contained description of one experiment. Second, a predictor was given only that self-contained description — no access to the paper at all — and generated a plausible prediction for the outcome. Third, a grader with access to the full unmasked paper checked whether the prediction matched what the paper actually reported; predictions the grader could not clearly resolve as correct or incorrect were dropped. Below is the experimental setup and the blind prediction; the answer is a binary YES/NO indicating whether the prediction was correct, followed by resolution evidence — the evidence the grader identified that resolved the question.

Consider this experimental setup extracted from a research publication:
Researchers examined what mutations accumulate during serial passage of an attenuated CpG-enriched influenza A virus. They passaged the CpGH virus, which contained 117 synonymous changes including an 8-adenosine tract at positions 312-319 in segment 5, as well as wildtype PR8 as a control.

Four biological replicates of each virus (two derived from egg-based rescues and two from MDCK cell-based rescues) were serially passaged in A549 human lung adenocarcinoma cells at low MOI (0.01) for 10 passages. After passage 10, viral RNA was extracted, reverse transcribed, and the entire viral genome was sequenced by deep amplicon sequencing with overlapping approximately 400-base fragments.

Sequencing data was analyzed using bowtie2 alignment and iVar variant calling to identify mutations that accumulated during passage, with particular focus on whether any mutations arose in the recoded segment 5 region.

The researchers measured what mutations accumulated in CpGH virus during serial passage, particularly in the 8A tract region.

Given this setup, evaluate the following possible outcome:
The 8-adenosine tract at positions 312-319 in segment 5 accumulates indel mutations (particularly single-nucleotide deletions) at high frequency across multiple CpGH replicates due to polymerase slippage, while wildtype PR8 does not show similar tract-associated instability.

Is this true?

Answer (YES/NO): NO